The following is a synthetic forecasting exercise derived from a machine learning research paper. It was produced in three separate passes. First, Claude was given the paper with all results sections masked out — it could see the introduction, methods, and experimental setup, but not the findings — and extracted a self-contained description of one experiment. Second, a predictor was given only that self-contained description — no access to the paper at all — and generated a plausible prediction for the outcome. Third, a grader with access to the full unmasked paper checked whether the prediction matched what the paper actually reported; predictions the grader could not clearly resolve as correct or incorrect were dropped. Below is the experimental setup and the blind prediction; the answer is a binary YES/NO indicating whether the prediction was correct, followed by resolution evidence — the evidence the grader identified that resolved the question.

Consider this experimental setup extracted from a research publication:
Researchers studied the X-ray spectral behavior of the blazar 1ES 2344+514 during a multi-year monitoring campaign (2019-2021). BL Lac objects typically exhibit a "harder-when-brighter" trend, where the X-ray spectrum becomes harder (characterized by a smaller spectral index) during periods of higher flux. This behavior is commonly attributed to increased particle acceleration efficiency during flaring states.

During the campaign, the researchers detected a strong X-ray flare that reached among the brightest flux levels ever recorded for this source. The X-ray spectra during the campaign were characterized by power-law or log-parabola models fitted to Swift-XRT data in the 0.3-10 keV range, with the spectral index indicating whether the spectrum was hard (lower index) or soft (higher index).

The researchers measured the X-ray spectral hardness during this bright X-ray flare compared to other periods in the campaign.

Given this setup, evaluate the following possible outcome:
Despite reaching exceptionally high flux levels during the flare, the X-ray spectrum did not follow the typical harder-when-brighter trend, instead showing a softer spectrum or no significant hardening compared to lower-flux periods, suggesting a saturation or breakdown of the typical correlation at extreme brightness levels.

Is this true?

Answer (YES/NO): YES